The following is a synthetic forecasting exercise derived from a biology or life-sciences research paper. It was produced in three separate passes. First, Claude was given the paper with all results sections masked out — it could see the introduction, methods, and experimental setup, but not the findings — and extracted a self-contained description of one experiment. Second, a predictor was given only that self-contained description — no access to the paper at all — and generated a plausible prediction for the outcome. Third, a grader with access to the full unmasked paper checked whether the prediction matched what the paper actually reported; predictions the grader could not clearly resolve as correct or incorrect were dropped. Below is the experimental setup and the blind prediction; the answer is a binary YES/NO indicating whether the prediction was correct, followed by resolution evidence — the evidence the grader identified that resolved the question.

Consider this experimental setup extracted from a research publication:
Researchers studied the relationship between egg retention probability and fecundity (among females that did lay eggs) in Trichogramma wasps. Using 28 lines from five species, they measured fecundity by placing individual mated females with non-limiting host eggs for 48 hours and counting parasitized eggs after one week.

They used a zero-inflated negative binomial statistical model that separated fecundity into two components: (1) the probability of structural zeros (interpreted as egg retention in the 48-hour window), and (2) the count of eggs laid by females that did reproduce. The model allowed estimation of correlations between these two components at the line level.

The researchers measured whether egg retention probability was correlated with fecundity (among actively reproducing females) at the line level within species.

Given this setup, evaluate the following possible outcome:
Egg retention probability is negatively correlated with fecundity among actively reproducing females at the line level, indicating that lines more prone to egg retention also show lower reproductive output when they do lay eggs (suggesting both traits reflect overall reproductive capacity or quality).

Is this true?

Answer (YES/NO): NO